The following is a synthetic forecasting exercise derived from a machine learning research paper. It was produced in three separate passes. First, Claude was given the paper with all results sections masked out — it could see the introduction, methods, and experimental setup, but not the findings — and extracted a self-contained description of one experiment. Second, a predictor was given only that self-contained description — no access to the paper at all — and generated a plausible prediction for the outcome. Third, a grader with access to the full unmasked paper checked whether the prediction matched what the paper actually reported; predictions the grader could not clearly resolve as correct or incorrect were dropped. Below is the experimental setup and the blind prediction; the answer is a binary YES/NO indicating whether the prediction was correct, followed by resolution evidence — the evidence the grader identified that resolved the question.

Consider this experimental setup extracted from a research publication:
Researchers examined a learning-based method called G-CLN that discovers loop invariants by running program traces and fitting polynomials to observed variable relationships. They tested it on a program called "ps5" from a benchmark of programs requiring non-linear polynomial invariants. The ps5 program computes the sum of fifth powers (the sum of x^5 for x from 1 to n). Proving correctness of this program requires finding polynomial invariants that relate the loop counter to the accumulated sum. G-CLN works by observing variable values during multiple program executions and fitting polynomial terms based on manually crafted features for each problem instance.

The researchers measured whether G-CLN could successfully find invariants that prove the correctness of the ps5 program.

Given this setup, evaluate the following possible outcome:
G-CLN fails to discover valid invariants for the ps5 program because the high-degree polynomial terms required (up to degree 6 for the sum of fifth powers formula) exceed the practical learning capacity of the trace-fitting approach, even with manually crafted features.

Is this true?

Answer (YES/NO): NO